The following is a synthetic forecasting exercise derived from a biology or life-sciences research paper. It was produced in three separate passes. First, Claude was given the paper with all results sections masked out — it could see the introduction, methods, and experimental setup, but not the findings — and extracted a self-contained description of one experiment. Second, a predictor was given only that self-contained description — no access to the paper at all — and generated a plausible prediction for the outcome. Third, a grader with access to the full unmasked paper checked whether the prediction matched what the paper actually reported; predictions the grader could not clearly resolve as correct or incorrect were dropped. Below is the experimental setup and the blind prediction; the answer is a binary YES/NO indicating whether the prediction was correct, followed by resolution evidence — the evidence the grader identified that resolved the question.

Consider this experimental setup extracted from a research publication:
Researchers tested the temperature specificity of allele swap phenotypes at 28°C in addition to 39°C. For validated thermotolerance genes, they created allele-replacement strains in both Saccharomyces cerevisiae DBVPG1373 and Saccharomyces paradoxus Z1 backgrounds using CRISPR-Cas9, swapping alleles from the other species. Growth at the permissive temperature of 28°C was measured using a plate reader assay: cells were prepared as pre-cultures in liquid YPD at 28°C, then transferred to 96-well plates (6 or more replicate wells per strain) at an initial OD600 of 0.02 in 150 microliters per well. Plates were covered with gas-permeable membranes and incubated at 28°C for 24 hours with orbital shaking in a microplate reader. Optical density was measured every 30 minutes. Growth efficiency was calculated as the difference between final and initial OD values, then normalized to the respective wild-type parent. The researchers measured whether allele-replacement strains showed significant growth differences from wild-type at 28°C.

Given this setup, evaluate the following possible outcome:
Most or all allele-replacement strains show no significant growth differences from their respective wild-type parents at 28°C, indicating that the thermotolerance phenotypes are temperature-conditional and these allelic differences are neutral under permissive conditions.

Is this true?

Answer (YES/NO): YES